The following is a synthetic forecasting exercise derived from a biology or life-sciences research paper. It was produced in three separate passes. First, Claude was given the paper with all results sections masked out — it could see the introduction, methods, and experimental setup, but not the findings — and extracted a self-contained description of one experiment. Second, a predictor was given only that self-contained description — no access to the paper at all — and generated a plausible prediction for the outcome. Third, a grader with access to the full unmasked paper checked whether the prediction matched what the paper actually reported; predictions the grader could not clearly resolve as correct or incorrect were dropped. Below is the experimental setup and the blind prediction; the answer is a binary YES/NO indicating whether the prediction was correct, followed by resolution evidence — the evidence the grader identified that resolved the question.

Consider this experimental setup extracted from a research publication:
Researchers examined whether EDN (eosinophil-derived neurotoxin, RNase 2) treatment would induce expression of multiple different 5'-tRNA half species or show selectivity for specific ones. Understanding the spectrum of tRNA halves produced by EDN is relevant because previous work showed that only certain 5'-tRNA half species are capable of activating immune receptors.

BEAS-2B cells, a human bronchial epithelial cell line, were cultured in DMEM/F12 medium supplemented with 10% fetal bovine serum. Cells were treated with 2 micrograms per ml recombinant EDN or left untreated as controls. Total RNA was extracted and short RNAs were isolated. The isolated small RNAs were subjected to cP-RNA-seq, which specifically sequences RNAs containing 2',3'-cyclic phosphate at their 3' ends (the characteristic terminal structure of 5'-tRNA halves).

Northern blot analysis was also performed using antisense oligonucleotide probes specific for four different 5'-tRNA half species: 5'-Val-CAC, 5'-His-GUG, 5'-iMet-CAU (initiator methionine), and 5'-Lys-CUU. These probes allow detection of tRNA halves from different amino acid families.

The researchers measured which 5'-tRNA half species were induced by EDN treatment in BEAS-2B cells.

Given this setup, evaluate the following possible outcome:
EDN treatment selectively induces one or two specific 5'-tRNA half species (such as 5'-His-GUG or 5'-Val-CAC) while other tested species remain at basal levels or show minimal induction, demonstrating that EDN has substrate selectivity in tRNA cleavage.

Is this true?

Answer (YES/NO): NO